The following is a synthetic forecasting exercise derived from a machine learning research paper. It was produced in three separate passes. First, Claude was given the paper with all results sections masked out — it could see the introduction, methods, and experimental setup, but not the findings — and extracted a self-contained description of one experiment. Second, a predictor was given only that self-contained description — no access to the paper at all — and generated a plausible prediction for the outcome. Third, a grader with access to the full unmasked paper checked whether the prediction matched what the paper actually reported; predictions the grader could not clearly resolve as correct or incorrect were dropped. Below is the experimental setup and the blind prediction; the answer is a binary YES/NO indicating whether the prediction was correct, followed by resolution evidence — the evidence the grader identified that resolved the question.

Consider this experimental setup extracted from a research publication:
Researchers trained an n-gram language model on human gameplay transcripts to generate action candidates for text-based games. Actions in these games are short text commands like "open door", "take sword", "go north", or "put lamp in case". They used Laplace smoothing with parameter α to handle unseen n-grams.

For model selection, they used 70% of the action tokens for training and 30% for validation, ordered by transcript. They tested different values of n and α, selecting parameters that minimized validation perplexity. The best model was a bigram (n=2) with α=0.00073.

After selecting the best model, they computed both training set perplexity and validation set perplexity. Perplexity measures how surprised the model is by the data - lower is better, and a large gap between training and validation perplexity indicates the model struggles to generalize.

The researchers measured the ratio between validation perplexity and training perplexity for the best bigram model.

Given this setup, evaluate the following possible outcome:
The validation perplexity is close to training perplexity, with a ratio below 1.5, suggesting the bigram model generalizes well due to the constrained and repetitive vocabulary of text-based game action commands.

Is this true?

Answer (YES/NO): NO